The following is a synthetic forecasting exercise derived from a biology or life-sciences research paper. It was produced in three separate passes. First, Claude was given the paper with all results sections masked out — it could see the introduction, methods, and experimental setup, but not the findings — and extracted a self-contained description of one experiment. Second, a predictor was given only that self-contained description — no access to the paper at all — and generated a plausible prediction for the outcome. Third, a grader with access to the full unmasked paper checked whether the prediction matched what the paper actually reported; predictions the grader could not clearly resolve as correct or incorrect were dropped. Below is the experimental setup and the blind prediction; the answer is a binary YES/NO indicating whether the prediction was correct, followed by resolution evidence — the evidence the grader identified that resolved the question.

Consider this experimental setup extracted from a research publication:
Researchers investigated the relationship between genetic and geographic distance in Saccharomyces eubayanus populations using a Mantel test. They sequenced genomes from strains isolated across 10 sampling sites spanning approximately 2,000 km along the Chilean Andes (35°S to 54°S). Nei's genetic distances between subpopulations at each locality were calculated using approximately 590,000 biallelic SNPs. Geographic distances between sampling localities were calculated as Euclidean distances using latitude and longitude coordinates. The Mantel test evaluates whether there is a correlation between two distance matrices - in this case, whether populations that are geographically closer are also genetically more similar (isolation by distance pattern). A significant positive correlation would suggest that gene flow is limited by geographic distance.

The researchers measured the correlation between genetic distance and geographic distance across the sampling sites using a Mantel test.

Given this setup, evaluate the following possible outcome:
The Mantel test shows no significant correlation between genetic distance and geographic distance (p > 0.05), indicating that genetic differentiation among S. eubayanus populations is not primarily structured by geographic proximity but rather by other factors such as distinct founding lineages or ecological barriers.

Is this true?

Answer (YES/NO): NO